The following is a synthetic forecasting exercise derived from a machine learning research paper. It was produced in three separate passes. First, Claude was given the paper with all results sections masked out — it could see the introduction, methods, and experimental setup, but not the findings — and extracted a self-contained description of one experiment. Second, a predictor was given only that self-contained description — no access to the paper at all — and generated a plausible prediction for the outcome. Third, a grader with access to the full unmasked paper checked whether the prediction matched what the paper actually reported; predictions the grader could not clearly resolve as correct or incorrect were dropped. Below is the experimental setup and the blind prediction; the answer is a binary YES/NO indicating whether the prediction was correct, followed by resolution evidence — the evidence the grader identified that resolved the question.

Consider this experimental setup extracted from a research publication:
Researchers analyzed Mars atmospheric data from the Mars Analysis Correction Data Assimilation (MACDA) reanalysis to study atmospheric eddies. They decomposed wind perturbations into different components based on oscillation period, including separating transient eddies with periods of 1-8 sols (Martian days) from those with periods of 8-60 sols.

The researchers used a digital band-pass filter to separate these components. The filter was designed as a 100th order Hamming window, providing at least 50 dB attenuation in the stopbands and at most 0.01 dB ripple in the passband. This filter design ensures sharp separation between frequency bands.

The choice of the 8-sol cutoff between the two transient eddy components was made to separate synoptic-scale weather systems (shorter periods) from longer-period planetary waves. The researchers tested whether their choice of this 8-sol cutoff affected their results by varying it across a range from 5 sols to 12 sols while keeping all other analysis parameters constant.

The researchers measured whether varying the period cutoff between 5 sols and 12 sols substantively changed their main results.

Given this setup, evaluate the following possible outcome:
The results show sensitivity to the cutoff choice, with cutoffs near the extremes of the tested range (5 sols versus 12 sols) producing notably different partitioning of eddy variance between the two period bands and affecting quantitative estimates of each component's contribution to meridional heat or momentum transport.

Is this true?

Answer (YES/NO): NO